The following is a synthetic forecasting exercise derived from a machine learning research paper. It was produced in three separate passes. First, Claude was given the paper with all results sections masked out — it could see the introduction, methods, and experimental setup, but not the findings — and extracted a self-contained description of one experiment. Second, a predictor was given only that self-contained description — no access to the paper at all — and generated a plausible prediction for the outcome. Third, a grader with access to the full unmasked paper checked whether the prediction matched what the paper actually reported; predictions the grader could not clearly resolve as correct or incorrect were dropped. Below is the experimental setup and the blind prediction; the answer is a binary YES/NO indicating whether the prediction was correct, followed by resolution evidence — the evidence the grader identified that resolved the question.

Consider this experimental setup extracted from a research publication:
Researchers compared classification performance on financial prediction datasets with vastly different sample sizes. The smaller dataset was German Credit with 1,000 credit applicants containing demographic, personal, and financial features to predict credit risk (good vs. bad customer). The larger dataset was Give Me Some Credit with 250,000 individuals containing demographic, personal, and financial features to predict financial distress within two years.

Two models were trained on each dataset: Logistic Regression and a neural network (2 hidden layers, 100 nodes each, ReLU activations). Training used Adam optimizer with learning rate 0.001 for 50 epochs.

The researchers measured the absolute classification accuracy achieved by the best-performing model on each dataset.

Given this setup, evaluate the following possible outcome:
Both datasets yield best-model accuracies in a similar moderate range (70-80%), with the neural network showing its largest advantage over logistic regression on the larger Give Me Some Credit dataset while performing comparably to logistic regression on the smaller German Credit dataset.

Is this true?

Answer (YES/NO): NO